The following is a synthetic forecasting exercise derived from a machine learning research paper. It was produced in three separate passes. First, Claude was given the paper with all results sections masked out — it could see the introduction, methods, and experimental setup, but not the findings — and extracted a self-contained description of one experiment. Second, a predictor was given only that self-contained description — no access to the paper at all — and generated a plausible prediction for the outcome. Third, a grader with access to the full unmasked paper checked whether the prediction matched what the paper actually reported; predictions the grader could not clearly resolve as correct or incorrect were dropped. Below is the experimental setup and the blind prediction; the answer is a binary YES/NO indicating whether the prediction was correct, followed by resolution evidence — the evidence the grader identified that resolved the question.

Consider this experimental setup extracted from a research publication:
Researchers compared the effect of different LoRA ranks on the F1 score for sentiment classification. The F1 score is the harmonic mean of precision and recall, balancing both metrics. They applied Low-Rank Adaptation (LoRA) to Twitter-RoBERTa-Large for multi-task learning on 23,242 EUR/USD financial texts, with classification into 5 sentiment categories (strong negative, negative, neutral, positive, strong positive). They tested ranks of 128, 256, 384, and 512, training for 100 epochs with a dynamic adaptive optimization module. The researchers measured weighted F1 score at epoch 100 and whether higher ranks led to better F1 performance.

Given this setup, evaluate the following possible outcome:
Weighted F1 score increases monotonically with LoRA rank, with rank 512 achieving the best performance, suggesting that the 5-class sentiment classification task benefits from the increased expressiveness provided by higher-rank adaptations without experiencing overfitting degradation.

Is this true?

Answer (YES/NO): NO